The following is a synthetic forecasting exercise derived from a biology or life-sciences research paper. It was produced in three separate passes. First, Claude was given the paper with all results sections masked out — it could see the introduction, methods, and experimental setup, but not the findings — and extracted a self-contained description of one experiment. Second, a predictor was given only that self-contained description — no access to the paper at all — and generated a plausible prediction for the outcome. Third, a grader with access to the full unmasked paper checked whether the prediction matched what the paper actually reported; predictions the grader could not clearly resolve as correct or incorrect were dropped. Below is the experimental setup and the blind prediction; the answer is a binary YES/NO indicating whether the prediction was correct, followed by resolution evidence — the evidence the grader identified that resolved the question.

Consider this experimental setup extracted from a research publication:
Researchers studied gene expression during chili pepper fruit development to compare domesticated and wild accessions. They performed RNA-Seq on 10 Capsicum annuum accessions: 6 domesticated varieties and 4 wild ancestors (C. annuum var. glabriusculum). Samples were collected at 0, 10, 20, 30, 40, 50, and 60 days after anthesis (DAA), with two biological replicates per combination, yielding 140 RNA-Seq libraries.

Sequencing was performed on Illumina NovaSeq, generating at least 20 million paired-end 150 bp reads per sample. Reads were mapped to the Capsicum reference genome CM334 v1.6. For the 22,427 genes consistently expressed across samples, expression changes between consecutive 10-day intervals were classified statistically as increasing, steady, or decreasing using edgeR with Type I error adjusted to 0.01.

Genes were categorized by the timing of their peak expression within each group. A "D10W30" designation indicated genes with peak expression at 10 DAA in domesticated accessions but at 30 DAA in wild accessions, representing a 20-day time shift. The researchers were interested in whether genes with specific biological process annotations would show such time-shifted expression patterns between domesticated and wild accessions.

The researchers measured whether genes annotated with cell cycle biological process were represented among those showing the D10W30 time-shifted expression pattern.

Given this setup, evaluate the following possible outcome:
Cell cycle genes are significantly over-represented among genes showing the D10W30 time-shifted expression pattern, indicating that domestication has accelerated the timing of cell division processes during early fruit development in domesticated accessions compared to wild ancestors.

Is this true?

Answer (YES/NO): YES